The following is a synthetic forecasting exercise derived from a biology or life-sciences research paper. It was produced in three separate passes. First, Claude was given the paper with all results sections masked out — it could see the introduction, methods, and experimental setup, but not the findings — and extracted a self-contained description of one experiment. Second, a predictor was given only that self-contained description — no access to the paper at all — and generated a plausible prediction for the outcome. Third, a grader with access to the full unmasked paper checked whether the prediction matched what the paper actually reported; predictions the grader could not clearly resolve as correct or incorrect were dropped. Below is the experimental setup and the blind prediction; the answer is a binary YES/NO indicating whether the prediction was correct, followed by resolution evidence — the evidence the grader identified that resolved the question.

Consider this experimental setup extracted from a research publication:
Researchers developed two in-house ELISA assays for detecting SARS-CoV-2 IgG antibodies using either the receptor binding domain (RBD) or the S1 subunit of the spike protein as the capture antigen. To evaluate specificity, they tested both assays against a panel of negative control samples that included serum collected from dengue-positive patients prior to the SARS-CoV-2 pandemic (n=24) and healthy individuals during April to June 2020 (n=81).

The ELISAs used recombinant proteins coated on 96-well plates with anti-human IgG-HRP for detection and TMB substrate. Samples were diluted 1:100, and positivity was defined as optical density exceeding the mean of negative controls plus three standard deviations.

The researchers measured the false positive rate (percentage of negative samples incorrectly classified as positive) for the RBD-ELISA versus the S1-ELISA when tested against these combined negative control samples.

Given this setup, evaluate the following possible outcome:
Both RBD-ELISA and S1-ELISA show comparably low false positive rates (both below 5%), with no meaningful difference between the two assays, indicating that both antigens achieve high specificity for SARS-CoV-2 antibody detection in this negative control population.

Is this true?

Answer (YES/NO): NO